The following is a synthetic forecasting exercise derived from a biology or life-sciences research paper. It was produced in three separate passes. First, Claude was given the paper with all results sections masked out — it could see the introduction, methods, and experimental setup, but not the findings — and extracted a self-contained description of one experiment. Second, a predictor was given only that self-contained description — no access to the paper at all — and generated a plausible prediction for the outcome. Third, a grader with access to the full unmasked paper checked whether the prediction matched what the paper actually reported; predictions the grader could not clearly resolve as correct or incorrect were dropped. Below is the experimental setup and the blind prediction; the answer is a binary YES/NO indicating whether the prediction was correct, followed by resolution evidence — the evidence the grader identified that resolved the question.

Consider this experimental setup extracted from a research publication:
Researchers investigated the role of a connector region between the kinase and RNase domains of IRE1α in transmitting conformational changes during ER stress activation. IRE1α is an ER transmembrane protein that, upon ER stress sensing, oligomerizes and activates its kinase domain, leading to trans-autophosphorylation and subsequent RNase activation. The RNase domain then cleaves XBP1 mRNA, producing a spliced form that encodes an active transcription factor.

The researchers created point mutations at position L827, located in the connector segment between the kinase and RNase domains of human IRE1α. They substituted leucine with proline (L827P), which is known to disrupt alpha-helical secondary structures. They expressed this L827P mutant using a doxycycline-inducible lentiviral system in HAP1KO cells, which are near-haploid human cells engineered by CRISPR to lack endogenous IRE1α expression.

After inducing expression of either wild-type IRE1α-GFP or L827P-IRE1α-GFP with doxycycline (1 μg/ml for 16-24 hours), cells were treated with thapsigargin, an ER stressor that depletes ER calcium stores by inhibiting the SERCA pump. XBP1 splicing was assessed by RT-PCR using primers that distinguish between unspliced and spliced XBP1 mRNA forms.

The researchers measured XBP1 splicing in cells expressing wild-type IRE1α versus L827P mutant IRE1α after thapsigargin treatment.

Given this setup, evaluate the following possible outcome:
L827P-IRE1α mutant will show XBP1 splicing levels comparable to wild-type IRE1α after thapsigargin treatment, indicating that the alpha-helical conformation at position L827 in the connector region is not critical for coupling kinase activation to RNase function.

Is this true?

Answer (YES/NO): NO